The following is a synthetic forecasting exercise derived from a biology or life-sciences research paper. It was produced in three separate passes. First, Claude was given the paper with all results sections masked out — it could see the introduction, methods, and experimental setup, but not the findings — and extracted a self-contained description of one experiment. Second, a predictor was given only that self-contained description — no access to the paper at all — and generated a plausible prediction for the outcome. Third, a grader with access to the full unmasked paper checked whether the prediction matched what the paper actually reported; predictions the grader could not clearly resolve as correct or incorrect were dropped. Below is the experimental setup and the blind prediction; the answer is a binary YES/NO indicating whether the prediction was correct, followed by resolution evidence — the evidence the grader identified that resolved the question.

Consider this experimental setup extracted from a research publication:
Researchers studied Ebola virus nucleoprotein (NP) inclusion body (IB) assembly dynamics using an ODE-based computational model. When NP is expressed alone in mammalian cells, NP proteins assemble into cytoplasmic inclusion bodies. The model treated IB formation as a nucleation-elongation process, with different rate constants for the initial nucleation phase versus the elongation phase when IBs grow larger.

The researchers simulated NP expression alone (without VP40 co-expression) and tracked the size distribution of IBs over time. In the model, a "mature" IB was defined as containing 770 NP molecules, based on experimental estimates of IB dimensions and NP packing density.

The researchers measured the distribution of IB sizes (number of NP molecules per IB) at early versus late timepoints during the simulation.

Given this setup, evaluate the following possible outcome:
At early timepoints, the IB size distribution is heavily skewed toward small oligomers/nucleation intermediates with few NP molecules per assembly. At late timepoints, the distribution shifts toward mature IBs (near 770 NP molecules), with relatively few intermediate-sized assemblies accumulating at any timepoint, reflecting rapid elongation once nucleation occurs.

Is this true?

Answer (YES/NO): NO